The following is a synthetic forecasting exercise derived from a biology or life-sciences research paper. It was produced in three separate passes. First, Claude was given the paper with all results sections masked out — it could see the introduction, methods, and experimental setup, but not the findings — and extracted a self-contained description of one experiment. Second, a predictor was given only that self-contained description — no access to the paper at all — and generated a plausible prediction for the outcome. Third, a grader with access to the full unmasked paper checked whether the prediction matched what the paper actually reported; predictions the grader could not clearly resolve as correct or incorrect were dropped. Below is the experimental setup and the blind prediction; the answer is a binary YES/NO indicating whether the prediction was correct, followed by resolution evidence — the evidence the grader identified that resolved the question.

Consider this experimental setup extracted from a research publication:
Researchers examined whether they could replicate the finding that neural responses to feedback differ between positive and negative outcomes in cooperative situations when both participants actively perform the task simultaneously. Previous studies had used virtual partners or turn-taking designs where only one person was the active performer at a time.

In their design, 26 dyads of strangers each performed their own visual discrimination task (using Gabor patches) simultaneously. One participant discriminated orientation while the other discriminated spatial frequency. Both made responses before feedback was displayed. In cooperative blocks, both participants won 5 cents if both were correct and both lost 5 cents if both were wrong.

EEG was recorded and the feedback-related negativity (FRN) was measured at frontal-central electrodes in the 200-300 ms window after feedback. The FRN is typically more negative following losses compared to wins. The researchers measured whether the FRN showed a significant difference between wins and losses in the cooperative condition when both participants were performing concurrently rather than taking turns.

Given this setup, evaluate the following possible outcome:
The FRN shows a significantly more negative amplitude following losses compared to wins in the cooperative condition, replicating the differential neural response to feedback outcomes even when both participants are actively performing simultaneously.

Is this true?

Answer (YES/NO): YES